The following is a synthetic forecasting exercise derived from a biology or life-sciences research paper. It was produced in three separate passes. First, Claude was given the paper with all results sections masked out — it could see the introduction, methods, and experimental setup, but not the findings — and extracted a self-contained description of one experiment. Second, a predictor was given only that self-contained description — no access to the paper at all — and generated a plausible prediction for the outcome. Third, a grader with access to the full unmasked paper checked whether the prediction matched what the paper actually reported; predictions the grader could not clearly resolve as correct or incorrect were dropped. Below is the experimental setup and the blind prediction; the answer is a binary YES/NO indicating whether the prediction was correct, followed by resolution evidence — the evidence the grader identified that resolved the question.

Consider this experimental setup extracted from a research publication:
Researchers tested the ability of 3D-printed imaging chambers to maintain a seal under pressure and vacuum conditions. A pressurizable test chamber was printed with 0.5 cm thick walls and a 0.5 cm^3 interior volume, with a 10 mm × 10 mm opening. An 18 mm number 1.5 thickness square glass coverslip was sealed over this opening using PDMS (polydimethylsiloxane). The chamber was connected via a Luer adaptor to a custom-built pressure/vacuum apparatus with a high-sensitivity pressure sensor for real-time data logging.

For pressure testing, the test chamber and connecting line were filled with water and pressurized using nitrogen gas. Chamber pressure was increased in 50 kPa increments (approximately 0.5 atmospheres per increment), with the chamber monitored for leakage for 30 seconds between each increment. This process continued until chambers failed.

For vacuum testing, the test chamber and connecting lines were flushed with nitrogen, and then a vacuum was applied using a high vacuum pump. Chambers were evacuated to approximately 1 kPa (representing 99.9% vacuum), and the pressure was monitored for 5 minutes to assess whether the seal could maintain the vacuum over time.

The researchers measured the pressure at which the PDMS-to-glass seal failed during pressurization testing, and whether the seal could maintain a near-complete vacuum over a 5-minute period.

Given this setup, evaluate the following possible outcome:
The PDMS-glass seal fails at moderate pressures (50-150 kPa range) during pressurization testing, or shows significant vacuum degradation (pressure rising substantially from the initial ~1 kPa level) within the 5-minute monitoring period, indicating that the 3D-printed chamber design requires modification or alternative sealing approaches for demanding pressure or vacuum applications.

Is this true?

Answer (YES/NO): NO